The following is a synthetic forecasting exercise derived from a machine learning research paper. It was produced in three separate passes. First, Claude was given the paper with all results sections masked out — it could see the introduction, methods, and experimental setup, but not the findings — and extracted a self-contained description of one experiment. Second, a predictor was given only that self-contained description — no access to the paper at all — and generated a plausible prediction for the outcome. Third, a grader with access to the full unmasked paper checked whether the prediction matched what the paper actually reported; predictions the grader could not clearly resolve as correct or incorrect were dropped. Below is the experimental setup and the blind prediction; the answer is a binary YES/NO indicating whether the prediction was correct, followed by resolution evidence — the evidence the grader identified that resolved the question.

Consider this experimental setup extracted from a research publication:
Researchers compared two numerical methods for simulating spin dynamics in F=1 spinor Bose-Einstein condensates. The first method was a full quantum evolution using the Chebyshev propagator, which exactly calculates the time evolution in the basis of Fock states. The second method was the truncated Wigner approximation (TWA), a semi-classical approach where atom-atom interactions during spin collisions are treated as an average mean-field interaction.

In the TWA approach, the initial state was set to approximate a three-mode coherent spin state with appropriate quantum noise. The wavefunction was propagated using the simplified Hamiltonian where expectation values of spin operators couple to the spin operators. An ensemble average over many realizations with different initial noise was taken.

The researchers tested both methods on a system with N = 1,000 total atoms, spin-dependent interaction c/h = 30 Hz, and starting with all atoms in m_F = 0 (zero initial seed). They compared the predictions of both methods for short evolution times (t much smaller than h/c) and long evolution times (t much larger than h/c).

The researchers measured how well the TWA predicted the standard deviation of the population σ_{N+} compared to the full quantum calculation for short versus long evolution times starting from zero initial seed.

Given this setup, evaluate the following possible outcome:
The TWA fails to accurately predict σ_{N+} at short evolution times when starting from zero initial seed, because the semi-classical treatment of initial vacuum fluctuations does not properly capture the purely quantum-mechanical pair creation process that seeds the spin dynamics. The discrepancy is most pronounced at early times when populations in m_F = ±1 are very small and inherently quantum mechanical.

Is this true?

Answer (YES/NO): NO